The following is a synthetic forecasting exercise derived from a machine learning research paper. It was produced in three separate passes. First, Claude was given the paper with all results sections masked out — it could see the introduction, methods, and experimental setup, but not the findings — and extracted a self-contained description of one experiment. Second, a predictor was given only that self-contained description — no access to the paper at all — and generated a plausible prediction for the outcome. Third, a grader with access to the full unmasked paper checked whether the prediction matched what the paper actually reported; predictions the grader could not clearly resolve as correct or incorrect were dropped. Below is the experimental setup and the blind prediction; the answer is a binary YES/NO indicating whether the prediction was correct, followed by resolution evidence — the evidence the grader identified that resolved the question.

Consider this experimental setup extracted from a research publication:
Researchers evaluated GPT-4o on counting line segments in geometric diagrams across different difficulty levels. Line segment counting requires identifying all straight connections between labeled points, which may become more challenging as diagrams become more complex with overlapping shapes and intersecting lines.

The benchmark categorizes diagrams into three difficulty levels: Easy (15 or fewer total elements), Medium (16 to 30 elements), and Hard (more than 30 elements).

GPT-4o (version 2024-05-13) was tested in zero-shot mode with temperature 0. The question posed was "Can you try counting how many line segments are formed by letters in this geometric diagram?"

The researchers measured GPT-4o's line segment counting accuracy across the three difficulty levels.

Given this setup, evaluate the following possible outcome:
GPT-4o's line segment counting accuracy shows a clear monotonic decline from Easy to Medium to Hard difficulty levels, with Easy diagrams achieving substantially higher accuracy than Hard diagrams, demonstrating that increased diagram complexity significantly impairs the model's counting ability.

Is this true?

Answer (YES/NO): YES